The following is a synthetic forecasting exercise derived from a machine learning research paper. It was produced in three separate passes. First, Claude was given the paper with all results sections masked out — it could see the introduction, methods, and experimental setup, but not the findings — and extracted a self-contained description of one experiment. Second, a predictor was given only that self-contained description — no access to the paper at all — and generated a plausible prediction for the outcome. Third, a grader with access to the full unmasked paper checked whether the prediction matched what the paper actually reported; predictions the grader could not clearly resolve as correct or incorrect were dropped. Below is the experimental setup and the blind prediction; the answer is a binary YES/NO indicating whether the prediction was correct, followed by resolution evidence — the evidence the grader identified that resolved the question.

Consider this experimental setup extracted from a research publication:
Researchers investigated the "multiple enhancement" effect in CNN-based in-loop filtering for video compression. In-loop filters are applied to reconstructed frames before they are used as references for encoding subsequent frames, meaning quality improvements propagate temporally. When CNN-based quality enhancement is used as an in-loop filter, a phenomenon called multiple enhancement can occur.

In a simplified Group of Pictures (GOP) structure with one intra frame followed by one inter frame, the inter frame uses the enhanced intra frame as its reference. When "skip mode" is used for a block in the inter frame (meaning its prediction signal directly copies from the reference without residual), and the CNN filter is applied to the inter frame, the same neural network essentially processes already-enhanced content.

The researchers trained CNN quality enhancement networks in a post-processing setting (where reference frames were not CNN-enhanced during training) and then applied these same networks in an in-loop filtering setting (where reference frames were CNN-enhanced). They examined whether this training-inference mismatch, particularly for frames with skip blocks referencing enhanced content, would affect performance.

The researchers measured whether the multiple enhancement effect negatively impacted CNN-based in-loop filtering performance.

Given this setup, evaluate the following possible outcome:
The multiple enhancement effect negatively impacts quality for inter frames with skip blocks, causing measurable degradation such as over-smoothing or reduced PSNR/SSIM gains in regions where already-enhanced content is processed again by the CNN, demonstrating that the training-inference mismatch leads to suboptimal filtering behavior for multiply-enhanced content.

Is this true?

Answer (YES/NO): YES